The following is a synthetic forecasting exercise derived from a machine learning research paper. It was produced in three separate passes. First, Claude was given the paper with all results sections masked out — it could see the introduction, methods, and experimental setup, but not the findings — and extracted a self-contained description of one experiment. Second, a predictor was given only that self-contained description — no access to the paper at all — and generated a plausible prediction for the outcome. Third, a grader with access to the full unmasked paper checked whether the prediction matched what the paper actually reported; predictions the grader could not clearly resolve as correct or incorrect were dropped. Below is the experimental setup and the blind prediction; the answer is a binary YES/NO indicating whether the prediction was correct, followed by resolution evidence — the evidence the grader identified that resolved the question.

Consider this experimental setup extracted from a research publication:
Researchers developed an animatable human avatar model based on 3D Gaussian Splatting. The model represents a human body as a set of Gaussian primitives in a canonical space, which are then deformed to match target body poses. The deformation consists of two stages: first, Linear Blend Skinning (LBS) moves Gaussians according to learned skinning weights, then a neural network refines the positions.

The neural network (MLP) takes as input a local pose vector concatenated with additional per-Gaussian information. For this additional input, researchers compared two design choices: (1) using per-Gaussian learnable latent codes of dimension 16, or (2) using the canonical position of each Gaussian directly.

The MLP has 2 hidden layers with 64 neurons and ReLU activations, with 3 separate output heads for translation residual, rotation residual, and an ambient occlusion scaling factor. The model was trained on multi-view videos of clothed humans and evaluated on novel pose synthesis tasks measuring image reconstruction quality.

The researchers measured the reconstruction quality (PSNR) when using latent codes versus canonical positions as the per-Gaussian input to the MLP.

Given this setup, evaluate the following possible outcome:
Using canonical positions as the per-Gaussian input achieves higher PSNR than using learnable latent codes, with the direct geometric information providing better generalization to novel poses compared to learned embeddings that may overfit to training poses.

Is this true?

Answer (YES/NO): NO